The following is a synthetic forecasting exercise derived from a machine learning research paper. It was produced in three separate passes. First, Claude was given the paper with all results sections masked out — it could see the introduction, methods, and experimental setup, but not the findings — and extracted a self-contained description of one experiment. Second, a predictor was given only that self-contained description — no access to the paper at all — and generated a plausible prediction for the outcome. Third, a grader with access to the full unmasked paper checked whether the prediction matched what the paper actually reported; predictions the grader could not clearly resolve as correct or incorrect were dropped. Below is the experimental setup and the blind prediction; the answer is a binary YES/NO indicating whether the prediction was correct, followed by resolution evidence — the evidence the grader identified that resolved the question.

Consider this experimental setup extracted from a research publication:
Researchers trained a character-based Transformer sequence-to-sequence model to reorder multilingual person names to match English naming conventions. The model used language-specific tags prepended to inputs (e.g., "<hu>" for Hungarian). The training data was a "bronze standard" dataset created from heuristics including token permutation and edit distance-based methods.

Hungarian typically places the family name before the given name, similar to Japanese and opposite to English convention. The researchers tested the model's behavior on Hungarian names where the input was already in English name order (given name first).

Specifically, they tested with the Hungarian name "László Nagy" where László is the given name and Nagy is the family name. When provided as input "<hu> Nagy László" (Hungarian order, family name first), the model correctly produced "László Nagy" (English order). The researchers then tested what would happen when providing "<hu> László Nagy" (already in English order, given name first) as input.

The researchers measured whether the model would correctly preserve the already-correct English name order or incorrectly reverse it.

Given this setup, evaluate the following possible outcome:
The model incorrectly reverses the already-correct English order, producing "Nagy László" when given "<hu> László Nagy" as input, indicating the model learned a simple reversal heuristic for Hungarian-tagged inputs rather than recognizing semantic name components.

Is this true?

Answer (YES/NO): YES